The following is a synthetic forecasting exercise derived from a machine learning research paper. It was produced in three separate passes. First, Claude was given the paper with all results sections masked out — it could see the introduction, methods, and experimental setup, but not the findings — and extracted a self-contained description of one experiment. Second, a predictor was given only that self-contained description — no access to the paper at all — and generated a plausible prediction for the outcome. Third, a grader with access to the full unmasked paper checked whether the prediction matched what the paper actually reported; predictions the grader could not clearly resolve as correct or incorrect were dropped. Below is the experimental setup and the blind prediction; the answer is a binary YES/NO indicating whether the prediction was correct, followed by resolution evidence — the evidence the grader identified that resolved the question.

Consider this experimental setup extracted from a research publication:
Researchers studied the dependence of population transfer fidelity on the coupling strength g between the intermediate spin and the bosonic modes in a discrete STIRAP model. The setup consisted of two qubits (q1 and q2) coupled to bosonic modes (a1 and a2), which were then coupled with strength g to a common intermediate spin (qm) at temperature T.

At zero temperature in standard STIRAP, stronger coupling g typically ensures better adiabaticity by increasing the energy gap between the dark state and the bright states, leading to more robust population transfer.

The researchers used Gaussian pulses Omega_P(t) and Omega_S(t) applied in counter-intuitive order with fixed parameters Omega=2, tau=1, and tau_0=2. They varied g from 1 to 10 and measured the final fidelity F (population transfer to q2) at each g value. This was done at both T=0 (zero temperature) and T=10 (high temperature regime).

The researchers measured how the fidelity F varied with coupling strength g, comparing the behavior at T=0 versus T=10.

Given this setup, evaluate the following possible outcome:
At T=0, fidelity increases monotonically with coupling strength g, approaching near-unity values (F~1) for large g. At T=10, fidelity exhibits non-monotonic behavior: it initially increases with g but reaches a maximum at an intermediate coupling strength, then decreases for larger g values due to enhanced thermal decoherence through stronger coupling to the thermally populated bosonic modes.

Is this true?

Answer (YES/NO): NO